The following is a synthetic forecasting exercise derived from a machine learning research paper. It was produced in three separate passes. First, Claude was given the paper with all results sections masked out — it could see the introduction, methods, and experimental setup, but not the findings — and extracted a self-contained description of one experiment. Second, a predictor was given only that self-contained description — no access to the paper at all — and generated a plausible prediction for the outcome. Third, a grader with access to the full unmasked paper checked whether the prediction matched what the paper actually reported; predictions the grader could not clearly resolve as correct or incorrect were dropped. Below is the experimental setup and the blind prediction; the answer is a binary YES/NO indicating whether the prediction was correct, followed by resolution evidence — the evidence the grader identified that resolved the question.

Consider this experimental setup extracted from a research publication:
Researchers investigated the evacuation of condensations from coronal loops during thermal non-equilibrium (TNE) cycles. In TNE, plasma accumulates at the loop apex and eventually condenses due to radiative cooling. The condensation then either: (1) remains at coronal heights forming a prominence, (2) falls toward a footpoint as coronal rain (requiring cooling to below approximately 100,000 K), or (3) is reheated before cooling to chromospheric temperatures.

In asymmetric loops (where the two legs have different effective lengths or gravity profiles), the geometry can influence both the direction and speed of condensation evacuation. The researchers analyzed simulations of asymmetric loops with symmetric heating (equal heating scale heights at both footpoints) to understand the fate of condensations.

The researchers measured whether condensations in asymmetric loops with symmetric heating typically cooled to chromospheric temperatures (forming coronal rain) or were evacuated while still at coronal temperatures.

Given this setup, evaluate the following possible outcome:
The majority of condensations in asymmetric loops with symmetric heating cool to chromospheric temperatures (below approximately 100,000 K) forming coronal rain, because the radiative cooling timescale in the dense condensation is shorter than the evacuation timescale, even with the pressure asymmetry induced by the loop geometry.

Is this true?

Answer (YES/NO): NO